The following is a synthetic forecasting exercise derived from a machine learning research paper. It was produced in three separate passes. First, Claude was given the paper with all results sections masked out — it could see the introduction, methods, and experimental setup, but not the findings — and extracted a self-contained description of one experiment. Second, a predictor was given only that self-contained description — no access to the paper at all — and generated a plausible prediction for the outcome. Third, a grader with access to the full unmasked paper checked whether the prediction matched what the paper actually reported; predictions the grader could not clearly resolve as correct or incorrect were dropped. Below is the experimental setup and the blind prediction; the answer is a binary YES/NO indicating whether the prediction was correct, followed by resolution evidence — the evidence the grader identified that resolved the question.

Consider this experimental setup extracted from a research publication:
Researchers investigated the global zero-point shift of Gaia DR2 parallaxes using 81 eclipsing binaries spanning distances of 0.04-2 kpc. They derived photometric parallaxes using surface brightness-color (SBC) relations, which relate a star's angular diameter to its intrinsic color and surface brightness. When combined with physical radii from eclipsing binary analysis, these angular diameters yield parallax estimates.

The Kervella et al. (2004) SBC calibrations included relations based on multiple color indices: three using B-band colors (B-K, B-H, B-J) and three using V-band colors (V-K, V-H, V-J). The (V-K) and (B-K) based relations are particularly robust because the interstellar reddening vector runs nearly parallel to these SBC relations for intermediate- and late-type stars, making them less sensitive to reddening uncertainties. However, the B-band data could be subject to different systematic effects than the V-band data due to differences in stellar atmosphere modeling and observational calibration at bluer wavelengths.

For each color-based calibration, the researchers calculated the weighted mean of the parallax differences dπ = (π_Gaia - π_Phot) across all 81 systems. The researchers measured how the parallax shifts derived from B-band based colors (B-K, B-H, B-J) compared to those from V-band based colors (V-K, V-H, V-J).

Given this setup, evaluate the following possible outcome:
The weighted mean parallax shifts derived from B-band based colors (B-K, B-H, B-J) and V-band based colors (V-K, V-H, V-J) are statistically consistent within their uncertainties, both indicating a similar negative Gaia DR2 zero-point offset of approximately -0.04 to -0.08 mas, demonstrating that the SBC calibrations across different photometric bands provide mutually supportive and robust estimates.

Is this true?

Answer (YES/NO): NO